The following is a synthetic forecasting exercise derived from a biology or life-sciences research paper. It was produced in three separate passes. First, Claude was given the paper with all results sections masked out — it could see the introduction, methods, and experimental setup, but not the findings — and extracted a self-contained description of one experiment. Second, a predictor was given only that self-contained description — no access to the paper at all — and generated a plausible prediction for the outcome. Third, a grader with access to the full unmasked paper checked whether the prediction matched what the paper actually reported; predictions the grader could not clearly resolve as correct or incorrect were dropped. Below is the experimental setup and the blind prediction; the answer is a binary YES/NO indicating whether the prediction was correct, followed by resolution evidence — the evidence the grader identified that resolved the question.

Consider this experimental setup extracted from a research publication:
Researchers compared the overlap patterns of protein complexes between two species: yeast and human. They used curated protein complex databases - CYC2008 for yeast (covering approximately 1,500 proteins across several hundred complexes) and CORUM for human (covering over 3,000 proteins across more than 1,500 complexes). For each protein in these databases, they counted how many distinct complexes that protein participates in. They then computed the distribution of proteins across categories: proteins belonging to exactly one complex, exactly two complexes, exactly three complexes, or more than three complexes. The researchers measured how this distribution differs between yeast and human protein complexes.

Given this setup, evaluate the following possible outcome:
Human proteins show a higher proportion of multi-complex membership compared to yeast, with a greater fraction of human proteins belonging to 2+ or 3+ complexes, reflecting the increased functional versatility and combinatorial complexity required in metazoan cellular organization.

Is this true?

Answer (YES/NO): YES